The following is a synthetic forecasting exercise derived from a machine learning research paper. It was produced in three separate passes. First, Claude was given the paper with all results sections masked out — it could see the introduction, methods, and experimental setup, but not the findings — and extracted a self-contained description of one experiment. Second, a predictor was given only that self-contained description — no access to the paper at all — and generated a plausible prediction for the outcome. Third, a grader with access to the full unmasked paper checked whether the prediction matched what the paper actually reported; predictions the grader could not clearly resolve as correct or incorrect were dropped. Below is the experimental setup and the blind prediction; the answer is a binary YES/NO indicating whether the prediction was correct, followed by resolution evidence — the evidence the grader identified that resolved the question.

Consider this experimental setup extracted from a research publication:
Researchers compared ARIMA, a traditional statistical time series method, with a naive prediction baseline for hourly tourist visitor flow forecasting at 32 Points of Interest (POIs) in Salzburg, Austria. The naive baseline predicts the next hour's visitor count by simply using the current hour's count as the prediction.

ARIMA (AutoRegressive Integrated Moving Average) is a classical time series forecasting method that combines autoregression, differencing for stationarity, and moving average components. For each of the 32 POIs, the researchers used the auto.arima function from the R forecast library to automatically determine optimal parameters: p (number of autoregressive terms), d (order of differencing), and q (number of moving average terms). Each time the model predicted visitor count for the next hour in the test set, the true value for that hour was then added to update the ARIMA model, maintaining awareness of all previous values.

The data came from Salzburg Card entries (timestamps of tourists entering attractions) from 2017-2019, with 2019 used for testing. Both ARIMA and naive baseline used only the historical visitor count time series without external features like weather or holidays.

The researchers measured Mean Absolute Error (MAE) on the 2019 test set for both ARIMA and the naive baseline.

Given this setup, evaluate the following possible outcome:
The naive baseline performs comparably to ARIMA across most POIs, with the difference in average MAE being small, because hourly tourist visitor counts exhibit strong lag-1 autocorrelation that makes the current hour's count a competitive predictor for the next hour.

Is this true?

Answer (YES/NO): NO